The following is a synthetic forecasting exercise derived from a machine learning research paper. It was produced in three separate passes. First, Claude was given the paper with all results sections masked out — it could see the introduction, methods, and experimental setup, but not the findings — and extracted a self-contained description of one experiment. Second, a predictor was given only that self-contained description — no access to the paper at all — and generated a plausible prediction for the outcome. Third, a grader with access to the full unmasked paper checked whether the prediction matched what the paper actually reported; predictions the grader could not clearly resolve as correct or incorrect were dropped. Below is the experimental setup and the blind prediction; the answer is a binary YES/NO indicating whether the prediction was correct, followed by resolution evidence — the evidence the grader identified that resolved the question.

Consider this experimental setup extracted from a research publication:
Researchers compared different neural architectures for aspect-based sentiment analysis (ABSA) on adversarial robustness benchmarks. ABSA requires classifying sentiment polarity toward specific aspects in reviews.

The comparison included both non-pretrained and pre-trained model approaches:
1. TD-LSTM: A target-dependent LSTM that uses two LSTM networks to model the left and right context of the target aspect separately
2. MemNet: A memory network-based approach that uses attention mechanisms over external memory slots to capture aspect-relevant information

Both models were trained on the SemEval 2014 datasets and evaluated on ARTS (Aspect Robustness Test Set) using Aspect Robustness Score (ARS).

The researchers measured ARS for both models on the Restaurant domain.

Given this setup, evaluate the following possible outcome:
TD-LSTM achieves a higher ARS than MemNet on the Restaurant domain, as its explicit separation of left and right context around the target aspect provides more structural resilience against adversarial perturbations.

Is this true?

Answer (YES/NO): YES